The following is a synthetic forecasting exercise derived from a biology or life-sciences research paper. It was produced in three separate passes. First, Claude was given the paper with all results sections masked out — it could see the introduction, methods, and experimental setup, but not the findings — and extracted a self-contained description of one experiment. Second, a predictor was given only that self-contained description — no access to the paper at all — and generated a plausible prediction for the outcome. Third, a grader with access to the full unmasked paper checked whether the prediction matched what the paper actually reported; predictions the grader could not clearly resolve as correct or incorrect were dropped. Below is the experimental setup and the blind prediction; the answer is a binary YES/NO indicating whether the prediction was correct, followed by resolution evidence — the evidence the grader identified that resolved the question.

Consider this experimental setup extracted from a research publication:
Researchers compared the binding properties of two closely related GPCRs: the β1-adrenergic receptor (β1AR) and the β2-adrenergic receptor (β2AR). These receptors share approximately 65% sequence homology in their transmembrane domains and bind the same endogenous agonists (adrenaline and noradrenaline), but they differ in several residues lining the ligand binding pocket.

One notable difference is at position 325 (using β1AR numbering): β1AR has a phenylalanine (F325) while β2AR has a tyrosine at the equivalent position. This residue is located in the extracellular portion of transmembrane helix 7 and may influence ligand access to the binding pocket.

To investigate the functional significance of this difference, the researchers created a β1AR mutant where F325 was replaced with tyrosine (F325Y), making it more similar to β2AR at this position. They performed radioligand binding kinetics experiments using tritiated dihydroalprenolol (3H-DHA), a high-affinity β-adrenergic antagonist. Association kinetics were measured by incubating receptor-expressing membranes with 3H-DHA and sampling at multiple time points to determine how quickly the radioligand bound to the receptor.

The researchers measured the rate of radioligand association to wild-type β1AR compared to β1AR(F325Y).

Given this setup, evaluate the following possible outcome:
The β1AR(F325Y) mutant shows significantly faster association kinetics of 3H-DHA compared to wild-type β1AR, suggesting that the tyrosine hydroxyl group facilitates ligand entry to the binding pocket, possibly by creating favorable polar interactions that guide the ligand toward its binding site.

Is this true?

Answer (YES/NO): NO